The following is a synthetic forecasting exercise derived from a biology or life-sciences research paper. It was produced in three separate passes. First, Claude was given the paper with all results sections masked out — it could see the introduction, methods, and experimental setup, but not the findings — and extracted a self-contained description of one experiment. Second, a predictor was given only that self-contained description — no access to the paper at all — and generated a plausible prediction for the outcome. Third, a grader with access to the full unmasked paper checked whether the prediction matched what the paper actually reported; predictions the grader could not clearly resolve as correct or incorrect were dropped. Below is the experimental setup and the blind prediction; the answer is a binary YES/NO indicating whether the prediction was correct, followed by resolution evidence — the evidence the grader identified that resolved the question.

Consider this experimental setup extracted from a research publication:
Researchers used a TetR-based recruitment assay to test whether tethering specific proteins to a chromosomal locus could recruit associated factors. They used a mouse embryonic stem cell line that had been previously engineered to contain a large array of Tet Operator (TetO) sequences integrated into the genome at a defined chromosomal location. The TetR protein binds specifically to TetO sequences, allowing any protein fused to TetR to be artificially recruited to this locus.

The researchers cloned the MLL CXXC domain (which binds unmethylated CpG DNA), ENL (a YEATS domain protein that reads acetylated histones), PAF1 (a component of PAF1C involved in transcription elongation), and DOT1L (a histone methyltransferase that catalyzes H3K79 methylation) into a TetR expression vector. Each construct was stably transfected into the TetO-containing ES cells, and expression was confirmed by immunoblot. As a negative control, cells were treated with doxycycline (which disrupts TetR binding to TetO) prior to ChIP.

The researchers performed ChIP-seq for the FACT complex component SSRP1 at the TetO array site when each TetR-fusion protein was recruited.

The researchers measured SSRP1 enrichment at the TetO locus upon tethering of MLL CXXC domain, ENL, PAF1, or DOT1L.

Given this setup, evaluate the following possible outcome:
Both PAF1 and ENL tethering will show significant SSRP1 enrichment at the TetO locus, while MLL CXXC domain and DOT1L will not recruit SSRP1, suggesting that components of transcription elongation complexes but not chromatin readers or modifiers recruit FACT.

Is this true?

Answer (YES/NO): NO